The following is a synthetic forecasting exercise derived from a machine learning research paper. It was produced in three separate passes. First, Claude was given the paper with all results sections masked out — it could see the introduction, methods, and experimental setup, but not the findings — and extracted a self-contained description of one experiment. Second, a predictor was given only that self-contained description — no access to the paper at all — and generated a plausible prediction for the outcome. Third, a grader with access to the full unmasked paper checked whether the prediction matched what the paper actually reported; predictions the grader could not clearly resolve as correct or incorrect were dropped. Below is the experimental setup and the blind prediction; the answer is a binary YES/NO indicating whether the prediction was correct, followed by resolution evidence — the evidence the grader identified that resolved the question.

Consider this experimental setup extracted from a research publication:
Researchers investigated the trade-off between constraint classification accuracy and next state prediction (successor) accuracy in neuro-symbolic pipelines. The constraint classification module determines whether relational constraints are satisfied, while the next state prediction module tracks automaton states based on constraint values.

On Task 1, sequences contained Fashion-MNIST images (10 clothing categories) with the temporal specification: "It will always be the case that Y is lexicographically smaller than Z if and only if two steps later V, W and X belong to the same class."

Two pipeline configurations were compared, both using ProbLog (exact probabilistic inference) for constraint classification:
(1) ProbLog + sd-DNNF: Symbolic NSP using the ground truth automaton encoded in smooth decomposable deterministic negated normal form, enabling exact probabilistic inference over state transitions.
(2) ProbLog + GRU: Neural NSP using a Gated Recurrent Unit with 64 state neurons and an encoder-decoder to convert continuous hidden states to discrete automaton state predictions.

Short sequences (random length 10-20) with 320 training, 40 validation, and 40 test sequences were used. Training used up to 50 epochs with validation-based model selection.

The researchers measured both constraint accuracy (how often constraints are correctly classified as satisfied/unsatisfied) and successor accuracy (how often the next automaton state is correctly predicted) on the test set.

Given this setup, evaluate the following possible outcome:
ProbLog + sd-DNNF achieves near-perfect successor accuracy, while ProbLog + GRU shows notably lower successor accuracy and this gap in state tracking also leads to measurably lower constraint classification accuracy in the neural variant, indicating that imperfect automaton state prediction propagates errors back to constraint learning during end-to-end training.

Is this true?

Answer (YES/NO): NO